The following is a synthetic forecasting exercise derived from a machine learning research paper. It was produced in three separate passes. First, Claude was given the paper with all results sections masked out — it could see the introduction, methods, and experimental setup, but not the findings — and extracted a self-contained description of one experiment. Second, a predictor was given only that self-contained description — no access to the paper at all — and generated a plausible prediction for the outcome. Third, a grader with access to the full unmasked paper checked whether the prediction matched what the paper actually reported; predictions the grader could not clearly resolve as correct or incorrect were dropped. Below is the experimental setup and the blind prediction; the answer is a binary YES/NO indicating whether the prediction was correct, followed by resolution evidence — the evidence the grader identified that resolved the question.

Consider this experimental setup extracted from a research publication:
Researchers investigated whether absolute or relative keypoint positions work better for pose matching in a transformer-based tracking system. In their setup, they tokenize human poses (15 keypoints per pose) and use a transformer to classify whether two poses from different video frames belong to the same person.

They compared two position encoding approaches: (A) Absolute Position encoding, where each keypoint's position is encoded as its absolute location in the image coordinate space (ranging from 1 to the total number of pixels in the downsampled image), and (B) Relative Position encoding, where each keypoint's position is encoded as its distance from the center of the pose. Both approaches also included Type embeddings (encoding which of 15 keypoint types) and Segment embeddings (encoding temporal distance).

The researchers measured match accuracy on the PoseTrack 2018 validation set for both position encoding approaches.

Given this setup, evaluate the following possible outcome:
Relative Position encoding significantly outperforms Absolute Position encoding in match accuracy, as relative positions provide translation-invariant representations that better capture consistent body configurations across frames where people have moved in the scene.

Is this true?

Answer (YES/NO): NO